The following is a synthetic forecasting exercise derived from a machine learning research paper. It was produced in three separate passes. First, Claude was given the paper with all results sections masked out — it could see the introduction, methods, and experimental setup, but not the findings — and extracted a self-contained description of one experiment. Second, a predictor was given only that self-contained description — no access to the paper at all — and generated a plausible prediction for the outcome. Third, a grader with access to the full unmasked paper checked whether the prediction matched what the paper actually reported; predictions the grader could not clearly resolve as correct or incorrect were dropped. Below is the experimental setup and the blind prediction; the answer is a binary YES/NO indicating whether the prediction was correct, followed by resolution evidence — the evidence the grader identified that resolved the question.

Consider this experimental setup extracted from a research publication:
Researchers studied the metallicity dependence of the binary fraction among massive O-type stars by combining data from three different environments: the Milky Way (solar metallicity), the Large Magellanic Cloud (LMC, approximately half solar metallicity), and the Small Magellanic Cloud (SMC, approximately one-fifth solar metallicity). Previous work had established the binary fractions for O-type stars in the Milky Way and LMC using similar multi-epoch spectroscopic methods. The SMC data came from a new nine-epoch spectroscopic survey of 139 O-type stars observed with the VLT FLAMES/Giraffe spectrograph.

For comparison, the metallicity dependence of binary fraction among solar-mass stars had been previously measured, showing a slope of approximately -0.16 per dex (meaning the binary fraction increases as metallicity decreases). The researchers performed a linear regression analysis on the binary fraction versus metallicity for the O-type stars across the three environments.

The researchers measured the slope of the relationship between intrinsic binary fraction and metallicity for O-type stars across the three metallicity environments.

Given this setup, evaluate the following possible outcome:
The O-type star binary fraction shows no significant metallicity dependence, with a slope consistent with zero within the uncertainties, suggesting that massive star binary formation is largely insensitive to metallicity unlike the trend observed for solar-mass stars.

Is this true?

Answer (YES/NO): NO